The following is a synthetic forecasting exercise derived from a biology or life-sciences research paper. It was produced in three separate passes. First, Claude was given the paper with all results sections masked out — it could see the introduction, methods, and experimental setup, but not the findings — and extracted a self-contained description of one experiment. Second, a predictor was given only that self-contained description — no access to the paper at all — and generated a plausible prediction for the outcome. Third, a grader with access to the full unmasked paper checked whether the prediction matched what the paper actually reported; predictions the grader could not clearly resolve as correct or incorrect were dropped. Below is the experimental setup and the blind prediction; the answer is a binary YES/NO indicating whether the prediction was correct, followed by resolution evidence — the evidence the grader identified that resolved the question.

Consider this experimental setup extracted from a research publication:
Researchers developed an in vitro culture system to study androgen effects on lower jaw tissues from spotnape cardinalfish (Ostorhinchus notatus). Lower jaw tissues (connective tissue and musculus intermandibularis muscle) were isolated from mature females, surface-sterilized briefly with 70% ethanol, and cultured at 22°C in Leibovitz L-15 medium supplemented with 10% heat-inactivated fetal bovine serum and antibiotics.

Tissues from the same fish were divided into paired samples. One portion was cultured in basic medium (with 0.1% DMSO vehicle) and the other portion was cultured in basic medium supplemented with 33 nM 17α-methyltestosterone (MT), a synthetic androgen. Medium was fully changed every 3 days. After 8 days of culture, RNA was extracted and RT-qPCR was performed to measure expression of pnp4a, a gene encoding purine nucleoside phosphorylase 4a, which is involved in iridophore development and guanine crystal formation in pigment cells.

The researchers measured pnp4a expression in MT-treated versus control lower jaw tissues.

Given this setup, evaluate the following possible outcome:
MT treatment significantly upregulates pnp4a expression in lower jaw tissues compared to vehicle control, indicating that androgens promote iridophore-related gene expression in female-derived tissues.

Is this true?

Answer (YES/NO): YES